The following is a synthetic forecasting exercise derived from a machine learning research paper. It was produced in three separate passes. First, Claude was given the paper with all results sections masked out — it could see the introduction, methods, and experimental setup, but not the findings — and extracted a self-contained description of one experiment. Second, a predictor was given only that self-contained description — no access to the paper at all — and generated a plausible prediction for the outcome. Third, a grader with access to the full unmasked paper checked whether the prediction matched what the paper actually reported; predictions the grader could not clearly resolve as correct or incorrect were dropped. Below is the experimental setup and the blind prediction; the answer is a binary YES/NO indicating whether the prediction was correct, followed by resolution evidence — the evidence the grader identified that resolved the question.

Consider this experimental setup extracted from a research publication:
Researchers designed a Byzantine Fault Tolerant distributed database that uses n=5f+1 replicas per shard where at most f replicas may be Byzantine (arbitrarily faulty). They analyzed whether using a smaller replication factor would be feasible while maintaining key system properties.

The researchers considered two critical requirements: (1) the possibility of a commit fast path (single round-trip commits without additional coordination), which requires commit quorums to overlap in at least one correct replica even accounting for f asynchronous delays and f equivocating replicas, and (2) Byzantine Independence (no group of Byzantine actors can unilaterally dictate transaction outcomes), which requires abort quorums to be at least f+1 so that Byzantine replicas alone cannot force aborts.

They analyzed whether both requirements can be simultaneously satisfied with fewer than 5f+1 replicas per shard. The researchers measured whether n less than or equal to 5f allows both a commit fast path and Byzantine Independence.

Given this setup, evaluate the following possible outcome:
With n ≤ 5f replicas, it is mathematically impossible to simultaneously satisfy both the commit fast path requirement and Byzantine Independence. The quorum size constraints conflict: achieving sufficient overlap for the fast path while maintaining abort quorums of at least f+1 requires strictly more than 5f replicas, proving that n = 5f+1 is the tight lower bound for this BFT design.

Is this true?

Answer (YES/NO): YES